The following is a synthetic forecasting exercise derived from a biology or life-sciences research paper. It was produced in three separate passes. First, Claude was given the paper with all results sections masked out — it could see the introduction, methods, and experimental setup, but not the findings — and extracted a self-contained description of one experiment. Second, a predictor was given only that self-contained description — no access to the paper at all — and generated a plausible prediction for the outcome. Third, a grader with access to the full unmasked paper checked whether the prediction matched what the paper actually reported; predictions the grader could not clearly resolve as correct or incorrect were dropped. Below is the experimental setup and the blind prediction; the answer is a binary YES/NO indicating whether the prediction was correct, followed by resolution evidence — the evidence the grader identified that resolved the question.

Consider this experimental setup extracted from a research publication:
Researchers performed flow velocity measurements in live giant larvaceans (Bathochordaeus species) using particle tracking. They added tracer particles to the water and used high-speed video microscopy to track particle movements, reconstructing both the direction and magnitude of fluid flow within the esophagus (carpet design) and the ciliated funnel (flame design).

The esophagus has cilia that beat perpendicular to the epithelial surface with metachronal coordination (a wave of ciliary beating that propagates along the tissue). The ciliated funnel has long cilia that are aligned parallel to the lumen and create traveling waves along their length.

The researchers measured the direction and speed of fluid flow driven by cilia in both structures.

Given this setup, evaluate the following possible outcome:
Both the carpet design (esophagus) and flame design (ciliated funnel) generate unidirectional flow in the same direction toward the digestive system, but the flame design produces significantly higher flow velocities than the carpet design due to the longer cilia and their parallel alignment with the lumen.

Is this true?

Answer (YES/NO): NO